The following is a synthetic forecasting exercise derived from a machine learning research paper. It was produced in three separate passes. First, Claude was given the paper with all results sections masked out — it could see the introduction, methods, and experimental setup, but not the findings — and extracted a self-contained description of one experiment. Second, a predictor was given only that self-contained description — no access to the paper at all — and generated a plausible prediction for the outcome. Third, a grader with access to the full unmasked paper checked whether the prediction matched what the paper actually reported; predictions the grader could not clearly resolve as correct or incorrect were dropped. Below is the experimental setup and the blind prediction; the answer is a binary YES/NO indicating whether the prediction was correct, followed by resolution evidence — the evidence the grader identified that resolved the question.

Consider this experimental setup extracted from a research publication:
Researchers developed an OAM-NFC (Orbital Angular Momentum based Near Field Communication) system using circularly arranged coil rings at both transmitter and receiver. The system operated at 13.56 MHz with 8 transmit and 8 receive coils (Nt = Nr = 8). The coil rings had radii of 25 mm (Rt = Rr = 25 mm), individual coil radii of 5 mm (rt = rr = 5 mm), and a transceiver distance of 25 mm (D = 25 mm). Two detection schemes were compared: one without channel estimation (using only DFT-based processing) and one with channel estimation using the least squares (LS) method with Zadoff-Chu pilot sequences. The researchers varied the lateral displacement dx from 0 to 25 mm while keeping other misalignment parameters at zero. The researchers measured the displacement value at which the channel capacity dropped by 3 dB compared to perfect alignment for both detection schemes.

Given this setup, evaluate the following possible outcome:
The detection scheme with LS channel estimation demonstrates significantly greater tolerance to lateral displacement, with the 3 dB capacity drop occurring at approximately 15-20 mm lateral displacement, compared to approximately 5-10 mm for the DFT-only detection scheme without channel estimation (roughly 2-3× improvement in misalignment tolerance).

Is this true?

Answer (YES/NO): NO